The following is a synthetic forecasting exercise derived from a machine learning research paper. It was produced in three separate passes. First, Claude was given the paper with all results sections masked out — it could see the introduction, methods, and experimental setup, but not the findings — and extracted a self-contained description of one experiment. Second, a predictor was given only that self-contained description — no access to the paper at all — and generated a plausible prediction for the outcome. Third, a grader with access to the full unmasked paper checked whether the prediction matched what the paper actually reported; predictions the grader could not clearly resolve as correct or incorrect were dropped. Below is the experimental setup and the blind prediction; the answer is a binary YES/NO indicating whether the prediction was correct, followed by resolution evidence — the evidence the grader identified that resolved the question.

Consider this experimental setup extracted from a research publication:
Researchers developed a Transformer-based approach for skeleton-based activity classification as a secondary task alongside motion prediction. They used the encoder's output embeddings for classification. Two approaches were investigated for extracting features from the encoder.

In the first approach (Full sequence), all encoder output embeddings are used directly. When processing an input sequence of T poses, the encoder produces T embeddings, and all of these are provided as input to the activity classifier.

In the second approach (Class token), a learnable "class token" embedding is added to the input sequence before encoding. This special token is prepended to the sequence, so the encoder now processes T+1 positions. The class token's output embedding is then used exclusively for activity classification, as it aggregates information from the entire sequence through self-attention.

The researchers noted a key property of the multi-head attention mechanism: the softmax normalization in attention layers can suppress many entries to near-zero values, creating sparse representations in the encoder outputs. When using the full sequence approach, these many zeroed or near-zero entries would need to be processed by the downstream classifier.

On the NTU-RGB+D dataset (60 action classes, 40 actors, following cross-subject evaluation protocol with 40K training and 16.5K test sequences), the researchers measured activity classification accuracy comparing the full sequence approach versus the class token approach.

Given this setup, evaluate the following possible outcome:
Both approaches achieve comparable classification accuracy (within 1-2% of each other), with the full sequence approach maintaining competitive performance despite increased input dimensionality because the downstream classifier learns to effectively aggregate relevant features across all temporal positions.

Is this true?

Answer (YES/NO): NO